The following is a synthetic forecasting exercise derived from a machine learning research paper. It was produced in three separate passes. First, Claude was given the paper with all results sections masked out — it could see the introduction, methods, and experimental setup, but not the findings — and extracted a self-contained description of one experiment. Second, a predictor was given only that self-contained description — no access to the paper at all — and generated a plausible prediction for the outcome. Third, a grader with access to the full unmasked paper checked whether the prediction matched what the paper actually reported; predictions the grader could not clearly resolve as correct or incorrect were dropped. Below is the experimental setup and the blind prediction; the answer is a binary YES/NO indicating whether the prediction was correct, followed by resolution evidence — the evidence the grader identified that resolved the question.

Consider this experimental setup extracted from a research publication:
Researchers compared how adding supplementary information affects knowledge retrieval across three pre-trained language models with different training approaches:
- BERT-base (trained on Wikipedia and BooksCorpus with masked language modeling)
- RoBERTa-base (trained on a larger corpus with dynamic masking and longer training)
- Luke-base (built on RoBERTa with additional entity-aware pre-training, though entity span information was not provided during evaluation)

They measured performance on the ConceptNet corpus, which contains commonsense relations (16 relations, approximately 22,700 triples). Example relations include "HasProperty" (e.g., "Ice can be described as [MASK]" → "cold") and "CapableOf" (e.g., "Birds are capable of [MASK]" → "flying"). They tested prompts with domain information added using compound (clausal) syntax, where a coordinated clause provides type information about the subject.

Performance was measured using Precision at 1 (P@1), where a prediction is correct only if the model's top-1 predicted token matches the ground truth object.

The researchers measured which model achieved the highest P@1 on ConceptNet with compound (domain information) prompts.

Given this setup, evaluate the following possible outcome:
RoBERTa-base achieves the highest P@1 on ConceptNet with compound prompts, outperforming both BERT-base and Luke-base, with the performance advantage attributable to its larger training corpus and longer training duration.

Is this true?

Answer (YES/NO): NO